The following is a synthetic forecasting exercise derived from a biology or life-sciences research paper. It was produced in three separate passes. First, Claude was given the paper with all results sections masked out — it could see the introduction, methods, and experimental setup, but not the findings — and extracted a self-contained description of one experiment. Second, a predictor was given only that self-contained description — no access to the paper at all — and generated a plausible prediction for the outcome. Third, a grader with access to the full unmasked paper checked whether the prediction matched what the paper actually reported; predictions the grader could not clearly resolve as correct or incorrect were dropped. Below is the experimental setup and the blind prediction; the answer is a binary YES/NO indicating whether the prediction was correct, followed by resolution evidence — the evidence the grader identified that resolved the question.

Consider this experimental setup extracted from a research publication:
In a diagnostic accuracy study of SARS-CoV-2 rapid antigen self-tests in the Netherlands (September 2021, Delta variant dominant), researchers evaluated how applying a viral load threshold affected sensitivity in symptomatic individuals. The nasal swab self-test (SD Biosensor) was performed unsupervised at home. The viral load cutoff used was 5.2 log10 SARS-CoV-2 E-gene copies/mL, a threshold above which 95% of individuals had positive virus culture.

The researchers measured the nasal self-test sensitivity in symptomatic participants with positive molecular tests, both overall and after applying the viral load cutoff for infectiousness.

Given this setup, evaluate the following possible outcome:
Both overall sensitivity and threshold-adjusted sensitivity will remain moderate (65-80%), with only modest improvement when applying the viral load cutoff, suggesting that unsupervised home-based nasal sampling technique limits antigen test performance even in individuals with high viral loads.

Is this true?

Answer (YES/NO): NO